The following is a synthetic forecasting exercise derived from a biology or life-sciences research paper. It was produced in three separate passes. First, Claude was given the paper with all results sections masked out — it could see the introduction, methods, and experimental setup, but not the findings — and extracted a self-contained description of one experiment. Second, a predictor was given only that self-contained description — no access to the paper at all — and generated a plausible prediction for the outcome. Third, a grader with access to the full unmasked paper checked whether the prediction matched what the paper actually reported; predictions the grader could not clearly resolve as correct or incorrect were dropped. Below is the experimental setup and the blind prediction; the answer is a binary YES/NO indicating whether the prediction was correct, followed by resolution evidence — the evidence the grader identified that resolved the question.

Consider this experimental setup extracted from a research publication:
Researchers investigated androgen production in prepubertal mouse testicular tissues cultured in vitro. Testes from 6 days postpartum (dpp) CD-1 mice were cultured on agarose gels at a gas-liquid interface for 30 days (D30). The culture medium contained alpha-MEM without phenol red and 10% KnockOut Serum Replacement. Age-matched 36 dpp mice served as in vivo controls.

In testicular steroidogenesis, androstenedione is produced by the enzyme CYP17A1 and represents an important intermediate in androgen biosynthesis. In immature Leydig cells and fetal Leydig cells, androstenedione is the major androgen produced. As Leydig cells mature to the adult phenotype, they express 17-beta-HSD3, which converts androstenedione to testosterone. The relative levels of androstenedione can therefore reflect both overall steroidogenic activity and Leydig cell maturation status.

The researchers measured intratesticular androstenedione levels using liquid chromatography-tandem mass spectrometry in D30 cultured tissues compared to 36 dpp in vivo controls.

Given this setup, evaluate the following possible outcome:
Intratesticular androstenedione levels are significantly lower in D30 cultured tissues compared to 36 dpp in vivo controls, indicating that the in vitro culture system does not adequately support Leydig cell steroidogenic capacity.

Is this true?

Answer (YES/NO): YES